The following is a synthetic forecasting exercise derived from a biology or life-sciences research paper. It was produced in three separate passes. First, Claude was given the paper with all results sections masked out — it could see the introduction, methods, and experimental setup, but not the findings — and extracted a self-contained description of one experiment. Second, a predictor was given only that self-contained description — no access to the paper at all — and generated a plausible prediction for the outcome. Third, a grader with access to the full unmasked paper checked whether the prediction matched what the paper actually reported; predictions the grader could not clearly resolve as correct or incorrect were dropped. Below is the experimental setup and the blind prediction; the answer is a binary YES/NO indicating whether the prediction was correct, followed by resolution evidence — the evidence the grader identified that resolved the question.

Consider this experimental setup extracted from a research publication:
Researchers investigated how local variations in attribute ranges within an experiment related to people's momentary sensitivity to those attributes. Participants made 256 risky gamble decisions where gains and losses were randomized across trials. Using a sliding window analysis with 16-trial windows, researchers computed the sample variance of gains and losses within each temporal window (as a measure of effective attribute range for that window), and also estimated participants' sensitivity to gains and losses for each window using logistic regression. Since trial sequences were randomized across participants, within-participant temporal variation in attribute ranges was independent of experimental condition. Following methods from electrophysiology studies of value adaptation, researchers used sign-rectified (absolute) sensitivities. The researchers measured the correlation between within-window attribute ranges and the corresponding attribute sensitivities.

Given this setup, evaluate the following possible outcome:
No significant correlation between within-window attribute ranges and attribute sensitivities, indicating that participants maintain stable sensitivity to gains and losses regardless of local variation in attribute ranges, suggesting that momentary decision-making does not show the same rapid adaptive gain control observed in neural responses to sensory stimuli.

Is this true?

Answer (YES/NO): NO